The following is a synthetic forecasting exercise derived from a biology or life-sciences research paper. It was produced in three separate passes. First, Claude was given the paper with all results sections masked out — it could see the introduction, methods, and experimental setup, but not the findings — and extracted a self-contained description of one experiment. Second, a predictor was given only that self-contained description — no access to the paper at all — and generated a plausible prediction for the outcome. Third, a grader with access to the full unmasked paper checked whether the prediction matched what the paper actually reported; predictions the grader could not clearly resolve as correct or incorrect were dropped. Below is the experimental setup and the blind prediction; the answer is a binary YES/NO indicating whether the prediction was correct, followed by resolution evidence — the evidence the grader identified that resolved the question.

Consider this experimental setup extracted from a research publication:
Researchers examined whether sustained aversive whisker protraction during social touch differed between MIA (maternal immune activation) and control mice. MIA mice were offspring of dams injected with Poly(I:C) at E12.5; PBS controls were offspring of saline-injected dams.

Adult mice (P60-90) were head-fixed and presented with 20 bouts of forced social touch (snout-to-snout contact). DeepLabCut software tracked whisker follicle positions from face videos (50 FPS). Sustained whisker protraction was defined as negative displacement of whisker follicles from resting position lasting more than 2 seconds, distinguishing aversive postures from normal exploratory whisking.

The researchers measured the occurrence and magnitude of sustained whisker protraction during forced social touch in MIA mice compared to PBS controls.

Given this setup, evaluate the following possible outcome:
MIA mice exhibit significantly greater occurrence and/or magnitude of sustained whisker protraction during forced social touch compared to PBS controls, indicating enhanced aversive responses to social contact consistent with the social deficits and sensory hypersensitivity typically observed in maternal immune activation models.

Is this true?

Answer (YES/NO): YES